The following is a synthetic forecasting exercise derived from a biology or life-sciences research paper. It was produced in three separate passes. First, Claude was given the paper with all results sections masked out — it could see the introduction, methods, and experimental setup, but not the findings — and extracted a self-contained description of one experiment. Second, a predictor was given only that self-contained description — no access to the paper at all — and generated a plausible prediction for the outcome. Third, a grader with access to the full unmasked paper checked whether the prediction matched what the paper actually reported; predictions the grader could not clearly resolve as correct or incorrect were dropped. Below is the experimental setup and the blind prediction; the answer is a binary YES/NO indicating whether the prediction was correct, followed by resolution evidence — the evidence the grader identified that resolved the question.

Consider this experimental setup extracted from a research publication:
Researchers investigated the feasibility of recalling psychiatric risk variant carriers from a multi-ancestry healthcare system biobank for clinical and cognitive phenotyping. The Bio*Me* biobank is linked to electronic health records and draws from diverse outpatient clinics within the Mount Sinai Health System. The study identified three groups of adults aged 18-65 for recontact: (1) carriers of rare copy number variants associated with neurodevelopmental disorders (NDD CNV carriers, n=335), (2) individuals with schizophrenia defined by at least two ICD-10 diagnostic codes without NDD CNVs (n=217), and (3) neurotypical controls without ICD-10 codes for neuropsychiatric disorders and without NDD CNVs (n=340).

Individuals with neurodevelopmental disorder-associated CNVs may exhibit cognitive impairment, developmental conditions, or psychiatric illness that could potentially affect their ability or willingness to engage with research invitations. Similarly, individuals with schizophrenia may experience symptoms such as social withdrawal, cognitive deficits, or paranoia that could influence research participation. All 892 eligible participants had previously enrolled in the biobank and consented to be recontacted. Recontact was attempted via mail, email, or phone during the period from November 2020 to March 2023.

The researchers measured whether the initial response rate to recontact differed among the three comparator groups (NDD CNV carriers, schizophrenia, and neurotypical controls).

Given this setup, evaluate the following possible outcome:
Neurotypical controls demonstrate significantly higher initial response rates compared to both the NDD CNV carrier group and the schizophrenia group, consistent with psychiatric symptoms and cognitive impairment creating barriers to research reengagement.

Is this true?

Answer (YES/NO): NO